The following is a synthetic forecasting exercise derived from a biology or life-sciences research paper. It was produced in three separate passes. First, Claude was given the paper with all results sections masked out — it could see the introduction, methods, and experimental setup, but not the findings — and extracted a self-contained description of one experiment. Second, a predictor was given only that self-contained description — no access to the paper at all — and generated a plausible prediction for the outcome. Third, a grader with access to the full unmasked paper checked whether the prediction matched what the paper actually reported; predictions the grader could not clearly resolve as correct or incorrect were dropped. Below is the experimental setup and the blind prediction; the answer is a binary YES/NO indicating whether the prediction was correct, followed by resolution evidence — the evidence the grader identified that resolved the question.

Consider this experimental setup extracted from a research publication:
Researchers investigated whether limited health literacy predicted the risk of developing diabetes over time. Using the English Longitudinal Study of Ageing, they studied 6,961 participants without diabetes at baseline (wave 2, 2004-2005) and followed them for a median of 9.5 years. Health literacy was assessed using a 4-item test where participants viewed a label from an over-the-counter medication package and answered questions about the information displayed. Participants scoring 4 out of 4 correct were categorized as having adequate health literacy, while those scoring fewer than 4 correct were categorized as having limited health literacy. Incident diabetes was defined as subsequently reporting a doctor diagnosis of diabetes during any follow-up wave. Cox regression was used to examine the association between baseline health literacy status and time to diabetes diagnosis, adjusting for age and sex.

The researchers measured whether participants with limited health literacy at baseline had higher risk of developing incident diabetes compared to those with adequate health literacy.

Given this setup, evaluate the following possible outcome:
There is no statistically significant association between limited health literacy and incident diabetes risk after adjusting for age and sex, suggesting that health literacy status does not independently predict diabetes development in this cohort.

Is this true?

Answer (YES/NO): NO